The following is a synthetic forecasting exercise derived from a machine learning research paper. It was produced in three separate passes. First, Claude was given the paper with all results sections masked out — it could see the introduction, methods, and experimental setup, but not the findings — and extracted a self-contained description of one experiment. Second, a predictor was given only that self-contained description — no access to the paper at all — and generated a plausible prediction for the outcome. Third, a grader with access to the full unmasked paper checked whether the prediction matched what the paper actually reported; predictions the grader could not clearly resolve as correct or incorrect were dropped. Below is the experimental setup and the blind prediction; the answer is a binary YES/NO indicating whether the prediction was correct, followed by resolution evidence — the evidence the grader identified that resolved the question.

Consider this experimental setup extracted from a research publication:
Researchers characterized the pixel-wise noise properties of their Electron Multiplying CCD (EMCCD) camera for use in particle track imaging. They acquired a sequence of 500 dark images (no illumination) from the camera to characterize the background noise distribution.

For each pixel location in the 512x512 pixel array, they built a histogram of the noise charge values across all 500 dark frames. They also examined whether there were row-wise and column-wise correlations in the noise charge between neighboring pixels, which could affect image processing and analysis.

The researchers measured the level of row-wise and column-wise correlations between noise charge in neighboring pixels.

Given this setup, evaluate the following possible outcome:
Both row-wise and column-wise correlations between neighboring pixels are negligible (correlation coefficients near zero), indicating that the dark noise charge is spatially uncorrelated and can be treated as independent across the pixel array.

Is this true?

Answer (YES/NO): NO